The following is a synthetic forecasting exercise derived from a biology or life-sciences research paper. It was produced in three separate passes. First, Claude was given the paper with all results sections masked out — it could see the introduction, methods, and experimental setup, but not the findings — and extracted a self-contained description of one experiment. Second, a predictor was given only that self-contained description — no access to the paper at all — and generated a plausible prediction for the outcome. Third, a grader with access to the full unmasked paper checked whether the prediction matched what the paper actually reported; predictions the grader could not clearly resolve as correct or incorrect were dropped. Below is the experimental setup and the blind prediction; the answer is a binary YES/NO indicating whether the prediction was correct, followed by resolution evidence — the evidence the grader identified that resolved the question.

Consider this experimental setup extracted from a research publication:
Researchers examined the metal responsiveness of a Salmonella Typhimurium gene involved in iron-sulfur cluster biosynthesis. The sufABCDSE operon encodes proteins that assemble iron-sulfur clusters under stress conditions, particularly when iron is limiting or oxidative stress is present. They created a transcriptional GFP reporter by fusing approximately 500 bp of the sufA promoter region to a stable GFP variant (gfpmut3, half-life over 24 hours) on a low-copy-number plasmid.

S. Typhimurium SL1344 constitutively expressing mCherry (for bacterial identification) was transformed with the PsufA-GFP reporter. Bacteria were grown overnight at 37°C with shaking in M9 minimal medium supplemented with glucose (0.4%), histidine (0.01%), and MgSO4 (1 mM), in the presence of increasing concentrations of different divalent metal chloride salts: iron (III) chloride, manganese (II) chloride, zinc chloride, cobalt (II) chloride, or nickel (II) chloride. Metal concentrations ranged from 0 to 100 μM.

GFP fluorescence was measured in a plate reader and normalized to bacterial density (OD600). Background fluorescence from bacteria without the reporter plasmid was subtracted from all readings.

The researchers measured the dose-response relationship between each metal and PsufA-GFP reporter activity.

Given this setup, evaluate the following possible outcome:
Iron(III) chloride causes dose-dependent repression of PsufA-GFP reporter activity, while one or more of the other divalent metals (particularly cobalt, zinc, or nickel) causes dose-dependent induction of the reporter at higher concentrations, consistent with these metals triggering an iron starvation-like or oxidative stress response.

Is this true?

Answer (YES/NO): NO